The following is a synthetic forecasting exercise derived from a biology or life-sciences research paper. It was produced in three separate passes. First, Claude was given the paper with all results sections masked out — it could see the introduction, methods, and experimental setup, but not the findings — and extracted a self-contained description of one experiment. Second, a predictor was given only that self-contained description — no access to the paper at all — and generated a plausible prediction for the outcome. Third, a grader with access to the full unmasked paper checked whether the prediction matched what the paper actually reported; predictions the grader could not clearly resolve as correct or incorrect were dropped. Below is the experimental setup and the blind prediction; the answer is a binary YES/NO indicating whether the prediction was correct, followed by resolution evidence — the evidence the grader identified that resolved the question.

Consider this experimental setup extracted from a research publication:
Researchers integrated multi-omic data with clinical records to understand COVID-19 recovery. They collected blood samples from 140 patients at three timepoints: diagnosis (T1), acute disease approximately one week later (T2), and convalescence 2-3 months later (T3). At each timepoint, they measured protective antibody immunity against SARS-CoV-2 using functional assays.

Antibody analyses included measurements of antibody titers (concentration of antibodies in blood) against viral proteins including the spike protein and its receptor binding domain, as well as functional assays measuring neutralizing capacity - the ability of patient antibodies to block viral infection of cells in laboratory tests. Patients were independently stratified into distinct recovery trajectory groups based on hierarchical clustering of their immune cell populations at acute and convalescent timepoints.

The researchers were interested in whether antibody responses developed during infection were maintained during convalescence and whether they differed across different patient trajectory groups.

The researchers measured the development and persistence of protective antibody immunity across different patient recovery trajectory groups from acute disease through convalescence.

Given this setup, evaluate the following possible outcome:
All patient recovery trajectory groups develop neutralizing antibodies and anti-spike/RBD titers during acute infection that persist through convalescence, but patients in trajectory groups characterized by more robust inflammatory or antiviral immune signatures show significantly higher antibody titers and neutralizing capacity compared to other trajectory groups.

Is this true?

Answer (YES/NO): YES